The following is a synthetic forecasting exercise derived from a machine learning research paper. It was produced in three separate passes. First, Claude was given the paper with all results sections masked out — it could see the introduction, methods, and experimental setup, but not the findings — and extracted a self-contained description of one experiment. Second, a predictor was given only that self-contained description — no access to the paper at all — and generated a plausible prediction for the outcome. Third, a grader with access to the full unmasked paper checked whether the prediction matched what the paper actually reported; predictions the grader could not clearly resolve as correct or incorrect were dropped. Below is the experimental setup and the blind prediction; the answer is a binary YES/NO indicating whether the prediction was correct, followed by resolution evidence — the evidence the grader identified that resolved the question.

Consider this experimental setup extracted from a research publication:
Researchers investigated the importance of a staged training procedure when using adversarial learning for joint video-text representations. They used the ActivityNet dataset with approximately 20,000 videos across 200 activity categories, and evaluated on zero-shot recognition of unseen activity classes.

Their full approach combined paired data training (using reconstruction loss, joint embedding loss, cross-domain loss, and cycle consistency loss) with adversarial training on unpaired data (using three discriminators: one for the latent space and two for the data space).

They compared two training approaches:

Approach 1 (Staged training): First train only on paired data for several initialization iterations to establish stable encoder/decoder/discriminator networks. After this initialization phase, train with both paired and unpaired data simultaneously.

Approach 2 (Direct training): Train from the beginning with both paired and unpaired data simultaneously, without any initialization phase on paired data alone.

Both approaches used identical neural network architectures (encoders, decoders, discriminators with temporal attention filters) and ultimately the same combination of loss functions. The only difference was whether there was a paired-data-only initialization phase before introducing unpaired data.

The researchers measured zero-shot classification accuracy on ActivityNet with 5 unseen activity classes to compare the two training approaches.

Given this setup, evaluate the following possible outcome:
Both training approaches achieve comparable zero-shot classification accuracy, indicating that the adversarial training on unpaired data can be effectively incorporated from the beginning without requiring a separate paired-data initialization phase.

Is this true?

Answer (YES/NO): NO